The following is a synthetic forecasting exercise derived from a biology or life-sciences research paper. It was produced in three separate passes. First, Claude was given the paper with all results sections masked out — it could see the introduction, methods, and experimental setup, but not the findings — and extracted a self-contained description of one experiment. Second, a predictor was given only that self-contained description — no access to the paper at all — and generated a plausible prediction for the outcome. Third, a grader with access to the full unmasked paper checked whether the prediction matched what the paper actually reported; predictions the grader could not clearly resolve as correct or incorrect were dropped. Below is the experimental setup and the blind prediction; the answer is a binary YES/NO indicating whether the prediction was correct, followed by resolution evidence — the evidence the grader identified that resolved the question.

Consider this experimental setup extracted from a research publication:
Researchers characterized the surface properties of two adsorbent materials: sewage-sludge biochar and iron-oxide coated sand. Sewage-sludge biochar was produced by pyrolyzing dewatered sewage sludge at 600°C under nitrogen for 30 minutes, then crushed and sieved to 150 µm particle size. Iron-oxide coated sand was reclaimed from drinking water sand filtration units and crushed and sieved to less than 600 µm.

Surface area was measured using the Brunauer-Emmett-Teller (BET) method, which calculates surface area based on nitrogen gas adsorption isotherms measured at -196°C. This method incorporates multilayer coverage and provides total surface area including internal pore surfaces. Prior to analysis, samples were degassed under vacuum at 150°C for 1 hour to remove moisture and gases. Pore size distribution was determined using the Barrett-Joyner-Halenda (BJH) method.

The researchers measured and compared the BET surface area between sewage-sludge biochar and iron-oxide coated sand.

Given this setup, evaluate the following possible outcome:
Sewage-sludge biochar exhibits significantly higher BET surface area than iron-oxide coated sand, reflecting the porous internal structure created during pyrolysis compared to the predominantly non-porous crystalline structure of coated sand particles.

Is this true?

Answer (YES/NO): NO